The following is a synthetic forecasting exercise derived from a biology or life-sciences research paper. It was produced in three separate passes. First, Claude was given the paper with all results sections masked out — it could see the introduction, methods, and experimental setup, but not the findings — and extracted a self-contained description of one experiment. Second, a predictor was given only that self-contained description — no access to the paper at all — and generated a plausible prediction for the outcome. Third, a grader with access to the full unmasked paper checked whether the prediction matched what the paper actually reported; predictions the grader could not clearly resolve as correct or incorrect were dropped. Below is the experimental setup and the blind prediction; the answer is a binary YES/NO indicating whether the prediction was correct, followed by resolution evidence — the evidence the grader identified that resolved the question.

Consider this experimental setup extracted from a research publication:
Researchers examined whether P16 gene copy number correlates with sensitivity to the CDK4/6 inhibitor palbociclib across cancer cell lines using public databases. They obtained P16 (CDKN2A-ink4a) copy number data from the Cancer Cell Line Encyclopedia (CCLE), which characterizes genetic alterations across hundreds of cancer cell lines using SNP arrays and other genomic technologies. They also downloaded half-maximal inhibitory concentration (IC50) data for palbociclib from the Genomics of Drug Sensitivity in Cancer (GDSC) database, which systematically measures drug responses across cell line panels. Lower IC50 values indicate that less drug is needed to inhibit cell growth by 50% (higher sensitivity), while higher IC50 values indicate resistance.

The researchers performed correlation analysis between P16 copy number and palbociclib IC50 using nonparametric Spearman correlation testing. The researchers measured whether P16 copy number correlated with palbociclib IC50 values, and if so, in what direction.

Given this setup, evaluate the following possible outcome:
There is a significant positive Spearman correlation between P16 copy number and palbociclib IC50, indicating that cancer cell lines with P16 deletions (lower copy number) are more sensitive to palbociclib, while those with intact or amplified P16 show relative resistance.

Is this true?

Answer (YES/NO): YES